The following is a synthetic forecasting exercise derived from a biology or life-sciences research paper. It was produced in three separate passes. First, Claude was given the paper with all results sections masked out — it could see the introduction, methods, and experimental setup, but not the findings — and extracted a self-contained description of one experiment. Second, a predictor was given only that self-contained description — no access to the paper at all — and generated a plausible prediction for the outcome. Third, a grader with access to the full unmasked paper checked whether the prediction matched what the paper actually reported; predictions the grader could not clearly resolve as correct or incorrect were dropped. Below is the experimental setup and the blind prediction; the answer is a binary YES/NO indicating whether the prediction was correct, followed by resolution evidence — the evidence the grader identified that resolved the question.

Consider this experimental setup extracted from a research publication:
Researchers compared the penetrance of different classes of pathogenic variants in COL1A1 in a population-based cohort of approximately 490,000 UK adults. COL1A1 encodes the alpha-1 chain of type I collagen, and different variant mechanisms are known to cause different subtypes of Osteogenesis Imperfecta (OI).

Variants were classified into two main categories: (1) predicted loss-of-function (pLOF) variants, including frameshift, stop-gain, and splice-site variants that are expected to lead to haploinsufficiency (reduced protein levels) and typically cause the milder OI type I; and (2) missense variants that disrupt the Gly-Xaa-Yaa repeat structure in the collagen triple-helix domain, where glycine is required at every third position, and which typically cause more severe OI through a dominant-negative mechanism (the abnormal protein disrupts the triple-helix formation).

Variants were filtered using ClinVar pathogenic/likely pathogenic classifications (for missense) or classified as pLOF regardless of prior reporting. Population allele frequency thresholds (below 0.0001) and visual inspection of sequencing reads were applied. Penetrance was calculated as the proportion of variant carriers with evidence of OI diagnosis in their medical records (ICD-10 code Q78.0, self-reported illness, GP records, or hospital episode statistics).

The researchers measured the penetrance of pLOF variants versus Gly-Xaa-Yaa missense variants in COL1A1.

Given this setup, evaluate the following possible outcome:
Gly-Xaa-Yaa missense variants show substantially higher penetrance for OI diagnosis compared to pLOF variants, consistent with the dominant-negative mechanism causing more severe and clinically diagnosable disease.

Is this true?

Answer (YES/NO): NO